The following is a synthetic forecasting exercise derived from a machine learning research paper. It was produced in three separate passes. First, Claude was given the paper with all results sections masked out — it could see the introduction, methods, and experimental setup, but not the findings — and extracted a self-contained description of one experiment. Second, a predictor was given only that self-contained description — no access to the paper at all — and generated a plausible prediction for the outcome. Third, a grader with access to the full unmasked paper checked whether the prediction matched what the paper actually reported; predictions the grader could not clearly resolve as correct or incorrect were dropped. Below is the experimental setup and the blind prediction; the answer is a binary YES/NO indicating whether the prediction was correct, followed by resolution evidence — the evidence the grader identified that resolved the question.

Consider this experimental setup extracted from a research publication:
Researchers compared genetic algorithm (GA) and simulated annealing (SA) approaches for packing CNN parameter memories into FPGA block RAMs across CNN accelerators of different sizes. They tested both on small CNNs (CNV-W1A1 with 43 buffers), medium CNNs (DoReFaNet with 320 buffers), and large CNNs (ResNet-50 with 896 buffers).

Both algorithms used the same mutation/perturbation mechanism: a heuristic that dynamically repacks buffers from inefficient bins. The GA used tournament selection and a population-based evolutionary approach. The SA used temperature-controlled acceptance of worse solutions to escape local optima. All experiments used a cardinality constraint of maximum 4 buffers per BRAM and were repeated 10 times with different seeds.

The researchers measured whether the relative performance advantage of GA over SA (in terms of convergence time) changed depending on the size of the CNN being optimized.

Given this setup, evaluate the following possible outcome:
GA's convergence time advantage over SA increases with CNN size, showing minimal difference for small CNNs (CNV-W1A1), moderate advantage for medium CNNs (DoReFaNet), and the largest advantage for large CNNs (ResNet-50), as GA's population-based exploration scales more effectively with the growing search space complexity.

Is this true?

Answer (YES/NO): NO